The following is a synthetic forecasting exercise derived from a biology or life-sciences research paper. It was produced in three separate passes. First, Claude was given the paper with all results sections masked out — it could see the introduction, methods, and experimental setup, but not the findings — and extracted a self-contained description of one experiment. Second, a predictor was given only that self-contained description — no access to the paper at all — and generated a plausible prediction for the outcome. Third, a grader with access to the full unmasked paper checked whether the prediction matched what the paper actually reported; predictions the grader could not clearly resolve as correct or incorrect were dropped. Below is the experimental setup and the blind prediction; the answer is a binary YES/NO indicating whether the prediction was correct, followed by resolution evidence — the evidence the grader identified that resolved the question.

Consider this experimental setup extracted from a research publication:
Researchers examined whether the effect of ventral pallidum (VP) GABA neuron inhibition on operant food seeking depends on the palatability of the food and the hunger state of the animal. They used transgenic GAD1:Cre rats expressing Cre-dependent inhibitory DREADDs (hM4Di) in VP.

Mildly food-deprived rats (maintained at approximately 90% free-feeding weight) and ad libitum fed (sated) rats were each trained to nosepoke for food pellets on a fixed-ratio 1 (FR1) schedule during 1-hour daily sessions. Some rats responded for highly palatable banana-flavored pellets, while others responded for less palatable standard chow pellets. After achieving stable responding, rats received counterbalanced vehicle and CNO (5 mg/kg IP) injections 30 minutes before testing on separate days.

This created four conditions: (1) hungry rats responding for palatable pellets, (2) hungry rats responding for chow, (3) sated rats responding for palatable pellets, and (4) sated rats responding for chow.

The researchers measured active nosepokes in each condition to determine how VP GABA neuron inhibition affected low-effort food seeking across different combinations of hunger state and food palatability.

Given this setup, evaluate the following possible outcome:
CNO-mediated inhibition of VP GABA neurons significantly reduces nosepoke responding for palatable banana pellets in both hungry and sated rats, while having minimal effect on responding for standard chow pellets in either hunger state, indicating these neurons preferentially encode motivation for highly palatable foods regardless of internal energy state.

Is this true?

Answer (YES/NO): NO